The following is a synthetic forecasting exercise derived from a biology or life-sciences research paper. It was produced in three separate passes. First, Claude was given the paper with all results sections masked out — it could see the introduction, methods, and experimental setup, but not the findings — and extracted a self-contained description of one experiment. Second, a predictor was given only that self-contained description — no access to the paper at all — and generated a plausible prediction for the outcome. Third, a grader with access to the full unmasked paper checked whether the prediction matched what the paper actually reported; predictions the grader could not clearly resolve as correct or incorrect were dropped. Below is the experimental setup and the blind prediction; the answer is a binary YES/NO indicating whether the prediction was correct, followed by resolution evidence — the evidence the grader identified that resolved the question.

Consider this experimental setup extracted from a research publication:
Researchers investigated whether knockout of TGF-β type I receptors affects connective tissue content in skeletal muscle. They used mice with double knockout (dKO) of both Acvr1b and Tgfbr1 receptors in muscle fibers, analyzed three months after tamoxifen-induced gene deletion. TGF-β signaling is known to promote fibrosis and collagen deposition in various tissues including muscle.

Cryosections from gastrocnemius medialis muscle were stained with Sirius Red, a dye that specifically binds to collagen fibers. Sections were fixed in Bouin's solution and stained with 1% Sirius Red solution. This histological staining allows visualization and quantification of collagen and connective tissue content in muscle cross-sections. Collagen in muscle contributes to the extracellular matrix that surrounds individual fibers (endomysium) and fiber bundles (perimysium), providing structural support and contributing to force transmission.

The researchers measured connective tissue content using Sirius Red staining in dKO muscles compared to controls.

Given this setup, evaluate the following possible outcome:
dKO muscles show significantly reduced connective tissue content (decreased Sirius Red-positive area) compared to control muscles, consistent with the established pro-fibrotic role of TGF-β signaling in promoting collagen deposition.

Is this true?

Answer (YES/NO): NO